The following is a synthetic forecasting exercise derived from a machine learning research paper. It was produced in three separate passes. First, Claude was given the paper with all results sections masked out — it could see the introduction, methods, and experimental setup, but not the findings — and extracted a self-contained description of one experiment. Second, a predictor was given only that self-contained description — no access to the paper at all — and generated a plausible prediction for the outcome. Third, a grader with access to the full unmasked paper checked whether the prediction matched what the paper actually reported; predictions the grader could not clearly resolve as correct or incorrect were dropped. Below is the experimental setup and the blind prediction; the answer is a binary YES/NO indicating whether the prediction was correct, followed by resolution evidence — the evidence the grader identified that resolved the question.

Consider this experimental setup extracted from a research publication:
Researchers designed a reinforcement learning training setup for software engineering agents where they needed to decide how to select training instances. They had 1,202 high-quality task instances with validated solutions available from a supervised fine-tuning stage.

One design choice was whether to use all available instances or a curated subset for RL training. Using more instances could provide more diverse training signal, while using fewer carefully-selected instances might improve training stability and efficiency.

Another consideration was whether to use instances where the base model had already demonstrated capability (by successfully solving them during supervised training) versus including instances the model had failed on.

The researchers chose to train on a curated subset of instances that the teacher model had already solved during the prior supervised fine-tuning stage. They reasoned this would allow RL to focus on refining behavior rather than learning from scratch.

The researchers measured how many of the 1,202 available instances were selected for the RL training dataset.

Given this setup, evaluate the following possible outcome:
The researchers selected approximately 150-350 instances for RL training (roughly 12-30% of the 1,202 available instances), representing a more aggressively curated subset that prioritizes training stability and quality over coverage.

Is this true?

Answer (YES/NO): YES